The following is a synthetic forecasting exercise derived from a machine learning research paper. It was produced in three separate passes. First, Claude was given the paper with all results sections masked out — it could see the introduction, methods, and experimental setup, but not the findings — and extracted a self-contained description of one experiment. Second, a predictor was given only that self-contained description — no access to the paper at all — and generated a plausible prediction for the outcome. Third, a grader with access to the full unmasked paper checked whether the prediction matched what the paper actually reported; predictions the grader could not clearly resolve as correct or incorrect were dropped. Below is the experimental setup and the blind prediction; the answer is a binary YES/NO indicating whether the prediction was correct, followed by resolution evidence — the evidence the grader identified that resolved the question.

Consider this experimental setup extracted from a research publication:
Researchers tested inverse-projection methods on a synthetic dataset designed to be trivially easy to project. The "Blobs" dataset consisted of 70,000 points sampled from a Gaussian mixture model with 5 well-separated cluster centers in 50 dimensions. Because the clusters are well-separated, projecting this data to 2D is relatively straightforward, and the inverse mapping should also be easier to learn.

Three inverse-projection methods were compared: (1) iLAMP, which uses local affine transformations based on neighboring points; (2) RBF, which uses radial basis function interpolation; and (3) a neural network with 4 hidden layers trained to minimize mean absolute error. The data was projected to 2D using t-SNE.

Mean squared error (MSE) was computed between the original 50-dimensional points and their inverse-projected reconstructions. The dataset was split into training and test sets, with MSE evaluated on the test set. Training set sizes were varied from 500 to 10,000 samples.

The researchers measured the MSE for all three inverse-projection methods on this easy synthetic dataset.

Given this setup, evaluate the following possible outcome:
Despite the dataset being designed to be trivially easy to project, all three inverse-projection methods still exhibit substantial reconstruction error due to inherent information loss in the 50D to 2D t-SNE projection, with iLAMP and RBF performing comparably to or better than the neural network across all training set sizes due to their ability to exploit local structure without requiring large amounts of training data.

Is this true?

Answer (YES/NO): NO